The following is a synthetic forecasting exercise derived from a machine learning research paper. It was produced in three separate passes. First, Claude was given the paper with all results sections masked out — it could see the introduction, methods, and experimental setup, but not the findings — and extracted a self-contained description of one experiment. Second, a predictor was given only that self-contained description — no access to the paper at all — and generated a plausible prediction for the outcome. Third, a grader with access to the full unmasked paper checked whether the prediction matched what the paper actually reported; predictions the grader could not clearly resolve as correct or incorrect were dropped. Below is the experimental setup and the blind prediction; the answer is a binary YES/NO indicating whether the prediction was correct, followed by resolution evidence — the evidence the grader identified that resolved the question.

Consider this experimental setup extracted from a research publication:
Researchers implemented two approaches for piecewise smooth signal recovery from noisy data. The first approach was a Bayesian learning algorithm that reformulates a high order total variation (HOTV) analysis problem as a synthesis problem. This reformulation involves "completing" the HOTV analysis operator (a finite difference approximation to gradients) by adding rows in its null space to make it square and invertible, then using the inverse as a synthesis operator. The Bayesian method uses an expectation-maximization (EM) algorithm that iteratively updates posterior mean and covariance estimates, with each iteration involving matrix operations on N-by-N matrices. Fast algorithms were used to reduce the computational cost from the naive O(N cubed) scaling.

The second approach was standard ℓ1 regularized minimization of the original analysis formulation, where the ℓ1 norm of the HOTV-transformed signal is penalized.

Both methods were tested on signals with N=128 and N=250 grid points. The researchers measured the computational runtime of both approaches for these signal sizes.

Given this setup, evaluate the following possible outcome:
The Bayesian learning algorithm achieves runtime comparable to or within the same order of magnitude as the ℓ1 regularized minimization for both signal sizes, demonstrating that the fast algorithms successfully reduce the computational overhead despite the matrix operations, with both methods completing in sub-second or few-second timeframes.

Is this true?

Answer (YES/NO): NO